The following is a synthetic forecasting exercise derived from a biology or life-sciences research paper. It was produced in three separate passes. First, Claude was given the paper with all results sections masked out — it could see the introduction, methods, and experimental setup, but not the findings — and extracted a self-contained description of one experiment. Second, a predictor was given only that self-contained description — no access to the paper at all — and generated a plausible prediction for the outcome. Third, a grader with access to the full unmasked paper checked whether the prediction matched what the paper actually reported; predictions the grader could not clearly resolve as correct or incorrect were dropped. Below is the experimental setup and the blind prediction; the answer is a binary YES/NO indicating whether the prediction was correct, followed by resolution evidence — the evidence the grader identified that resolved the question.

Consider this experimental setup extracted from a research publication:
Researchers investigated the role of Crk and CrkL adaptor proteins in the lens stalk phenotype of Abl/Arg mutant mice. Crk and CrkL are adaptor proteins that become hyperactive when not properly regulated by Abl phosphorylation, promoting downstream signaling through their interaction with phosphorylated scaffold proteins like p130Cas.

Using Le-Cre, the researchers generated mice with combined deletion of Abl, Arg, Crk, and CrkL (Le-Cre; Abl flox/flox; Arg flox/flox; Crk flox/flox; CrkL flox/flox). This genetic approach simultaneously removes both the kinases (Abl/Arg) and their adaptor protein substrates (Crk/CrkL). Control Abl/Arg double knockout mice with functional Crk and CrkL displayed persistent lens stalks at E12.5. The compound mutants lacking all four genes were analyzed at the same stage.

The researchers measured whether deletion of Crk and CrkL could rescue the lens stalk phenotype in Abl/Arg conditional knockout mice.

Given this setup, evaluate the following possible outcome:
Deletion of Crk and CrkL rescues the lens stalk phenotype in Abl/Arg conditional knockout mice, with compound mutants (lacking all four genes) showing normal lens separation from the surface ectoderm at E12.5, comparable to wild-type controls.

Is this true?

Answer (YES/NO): YES